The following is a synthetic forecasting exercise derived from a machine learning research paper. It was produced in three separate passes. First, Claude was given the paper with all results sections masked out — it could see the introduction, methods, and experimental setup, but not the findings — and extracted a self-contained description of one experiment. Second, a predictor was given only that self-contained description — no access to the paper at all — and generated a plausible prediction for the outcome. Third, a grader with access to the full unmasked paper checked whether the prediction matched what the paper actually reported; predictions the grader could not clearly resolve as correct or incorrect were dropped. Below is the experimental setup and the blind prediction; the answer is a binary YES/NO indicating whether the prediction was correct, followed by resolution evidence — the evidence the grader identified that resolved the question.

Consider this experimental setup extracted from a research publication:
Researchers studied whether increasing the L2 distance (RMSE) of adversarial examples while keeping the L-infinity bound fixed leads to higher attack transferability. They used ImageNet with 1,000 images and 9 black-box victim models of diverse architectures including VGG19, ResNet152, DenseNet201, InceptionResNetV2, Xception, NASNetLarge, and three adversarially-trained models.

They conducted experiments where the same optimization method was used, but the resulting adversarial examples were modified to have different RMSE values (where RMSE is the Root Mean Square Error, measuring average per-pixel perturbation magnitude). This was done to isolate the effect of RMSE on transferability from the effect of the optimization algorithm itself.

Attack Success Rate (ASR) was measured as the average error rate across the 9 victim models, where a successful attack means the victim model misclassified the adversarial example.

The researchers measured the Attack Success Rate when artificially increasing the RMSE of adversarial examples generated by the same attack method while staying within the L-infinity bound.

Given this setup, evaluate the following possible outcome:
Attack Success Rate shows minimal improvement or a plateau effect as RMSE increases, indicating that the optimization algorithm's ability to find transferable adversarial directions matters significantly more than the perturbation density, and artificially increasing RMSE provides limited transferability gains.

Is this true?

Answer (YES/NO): NO